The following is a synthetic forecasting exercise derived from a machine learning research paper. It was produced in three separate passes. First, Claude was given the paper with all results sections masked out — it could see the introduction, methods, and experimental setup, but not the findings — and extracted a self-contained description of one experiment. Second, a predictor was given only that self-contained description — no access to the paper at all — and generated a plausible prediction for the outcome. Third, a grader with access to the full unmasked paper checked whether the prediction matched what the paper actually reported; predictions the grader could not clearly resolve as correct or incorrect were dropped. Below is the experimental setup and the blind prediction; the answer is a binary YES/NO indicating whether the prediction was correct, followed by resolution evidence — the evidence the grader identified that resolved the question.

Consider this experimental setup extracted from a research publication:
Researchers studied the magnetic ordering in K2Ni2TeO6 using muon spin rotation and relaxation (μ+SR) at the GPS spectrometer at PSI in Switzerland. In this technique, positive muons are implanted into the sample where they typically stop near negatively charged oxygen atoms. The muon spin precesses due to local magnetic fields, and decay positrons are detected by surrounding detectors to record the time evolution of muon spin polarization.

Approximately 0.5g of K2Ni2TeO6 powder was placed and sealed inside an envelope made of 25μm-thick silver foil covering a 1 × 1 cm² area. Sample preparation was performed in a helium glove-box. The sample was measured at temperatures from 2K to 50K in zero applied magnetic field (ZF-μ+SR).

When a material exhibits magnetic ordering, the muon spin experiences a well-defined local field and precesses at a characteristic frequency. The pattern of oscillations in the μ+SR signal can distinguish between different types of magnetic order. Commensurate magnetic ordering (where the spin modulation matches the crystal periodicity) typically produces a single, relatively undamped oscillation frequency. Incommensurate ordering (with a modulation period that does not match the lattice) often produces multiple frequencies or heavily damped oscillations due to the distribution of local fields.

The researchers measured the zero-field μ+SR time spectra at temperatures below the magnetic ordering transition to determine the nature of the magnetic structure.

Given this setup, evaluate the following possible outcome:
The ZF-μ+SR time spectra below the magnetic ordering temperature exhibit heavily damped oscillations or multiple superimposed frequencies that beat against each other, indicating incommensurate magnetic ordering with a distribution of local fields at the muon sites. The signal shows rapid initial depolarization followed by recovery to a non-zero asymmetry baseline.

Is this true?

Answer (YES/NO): NO